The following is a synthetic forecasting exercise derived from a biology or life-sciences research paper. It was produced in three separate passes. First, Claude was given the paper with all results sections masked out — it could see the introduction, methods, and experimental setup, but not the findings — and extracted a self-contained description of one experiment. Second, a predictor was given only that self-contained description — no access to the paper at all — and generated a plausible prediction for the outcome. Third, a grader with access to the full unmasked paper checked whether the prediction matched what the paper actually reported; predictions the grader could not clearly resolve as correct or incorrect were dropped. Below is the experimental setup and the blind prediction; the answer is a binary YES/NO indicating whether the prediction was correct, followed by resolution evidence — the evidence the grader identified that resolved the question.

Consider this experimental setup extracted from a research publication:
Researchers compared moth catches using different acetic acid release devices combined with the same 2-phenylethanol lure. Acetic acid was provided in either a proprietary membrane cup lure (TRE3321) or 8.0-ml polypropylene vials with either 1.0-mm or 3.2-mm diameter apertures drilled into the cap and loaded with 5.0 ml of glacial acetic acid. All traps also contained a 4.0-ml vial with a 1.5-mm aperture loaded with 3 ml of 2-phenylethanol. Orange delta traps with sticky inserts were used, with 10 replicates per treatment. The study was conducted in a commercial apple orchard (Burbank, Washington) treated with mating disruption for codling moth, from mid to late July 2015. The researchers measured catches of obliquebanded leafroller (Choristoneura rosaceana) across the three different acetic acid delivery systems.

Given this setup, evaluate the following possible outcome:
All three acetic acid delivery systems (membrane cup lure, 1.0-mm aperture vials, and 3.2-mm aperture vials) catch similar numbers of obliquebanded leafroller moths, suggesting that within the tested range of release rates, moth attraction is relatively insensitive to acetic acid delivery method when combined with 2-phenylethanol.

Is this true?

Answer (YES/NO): NO